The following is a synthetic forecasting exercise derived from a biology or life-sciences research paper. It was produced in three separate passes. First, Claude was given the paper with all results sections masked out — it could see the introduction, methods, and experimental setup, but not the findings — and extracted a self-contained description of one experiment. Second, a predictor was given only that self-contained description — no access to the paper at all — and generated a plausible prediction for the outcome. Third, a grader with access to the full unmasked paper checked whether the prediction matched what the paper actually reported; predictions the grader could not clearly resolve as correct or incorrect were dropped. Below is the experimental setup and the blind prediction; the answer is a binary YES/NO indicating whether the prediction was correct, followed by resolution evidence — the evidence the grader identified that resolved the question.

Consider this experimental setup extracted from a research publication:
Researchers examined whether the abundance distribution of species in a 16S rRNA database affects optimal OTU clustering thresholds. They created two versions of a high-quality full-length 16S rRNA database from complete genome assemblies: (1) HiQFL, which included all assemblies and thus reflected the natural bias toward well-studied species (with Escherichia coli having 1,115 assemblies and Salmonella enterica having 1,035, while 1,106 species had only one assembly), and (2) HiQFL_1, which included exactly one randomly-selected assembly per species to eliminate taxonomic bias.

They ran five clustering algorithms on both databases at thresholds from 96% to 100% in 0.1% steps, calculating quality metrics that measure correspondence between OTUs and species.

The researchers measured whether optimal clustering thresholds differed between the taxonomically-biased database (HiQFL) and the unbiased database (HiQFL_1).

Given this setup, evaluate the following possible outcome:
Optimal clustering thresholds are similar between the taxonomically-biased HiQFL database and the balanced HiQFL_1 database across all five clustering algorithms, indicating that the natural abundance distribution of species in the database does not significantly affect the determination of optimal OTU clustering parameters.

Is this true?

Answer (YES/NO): NO